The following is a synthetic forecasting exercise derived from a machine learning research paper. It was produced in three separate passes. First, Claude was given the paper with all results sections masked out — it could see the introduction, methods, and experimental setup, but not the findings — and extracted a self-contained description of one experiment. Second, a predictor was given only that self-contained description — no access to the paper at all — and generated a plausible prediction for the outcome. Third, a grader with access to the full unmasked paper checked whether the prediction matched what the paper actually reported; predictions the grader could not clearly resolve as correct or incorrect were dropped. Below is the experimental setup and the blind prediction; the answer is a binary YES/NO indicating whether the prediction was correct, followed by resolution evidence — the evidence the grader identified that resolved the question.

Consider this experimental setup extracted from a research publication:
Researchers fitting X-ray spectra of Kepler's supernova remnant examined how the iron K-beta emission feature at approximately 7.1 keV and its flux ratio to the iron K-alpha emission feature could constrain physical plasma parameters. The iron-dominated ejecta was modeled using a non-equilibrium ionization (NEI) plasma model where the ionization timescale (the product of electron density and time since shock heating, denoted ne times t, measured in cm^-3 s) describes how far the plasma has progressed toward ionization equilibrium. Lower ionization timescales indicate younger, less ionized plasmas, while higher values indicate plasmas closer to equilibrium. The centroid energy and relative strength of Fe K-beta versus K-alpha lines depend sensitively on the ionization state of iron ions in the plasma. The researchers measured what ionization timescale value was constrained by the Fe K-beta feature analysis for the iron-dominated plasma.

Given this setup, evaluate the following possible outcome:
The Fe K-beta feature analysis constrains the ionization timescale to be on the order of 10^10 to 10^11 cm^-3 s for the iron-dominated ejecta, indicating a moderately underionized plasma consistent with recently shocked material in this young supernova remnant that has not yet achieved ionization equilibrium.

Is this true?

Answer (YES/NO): NO